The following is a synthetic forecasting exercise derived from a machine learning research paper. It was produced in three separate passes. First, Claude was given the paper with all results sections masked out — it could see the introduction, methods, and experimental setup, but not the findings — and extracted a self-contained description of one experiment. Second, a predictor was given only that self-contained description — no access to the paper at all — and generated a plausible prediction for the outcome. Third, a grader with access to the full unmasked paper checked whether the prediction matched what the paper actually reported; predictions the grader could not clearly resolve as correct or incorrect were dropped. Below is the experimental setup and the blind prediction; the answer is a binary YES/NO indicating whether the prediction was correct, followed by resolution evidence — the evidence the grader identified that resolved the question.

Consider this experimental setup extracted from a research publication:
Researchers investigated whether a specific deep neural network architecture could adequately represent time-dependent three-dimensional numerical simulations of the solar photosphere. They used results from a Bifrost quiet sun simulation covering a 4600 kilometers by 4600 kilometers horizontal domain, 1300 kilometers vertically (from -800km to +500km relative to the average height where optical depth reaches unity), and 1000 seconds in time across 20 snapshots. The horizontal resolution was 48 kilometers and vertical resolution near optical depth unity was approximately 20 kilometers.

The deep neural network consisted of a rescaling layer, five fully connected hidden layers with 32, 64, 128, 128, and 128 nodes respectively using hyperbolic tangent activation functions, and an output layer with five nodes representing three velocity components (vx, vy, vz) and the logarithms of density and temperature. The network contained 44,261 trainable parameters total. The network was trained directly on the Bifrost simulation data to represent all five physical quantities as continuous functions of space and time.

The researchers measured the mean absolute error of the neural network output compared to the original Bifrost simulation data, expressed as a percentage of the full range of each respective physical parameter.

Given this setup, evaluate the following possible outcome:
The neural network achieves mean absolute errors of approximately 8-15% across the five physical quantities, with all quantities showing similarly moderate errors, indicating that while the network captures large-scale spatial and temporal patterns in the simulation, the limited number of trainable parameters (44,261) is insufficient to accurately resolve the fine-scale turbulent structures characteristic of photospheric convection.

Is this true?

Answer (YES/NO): NO